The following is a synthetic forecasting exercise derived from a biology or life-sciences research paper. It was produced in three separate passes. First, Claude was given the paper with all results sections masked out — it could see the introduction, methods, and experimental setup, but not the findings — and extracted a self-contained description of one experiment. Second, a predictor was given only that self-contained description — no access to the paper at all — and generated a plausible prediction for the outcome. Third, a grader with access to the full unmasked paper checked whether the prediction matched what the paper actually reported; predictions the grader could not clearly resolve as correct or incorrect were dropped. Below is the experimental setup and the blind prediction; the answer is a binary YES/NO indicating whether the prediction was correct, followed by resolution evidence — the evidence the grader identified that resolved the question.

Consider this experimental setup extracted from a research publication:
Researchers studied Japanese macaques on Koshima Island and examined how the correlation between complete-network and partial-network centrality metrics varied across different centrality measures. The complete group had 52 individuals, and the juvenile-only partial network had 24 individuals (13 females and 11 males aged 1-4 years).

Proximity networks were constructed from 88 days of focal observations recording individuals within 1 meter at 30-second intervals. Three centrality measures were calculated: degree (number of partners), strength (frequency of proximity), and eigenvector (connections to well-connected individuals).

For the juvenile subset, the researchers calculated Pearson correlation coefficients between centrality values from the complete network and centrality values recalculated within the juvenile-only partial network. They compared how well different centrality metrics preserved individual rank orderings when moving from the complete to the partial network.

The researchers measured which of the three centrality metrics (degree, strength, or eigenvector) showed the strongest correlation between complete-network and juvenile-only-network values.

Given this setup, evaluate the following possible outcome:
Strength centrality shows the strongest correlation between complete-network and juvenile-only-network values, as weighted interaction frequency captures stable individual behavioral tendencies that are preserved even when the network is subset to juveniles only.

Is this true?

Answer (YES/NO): NO